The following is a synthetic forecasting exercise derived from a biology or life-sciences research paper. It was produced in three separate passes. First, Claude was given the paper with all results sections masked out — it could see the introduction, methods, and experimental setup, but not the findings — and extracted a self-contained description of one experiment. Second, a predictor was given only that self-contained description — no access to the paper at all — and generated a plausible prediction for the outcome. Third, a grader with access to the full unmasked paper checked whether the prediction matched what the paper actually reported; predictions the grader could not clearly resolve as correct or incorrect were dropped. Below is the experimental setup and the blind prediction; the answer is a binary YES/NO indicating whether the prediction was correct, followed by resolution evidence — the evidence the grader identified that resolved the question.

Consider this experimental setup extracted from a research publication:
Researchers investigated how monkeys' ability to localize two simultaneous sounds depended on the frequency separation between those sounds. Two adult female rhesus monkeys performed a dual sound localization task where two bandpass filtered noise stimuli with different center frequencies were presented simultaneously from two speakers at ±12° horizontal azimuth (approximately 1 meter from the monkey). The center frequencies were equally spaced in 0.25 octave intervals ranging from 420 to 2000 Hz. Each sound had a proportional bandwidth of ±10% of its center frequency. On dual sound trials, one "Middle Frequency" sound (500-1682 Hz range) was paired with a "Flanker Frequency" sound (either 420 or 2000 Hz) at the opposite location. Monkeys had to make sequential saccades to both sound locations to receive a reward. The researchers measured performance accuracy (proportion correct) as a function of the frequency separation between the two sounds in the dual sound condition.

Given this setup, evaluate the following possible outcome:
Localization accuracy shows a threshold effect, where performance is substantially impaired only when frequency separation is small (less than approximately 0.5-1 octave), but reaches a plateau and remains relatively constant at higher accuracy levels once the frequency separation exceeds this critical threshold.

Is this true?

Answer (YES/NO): NO